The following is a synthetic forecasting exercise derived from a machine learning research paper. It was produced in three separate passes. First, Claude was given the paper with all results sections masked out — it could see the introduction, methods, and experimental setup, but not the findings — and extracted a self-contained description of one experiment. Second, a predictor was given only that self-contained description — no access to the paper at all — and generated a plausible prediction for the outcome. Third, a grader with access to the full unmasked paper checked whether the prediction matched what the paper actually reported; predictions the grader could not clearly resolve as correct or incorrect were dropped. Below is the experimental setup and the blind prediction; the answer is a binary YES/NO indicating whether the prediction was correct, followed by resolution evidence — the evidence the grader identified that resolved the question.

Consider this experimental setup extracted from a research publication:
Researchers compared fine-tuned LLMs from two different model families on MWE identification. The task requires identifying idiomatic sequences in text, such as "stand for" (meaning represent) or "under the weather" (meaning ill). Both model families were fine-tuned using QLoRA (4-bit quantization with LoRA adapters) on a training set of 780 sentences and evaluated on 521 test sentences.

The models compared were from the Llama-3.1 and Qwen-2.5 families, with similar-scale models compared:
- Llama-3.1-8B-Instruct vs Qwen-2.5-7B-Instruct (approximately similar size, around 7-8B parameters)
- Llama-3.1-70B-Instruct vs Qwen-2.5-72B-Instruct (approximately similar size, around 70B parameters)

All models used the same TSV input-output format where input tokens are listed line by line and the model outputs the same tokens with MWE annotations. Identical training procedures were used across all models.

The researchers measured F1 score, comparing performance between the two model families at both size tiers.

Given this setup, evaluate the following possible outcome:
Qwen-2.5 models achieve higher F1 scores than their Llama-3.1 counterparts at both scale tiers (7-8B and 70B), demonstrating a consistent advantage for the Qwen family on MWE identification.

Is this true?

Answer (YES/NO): YES